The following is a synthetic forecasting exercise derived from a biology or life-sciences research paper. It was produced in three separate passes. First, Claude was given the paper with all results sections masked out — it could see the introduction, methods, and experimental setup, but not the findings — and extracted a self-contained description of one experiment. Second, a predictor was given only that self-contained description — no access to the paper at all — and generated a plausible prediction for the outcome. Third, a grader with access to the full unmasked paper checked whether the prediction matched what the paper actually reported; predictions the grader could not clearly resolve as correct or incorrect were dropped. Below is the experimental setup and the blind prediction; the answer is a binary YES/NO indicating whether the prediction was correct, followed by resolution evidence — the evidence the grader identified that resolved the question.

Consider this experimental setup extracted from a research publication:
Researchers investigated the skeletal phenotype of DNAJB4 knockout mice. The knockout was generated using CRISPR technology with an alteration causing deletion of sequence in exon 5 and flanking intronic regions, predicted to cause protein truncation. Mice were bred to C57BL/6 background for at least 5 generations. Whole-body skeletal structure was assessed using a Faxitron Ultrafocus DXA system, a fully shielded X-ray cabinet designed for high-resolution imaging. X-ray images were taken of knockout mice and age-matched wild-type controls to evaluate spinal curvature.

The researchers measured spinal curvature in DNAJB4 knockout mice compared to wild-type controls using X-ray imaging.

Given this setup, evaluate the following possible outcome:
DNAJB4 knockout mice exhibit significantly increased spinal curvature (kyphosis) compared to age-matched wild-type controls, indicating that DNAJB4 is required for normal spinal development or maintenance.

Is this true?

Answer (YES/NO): YES